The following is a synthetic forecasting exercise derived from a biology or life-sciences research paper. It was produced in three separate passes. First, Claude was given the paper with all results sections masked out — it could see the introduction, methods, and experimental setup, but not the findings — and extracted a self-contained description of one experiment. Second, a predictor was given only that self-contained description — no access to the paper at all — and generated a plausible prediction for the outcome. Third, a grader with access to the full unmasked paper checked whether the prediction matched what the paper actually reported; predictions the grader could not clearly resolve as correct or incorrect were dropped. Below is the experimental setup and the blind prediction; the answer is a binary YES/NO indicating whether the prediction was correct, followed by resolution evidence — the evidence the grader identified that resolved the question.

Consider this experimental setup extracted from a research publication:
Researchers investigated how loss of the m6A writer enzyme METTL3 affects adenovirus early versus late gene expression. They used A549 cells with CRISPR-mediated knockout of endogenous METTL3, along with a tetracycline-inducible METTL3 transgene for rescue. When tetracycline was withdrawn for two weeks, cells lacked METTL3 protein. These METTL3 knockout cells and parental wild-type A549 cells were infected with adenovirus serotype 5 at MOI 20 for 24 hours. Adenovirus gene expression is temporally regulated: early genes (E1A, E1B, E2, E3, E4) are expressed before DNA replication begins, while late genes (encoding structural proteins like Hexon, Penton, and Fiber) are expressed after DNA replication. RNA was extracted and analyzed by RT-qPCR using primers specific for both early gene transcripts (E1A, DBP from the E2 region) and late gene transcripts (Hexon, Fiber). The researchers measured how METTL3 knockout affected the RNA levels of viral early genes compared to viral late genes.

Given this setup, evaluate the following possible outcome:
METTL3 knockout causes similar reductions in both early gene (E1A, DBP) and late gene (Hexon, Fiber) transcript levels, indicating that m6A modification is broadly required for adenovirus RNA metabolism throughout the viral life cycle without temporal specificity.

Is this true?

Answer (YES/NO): NO